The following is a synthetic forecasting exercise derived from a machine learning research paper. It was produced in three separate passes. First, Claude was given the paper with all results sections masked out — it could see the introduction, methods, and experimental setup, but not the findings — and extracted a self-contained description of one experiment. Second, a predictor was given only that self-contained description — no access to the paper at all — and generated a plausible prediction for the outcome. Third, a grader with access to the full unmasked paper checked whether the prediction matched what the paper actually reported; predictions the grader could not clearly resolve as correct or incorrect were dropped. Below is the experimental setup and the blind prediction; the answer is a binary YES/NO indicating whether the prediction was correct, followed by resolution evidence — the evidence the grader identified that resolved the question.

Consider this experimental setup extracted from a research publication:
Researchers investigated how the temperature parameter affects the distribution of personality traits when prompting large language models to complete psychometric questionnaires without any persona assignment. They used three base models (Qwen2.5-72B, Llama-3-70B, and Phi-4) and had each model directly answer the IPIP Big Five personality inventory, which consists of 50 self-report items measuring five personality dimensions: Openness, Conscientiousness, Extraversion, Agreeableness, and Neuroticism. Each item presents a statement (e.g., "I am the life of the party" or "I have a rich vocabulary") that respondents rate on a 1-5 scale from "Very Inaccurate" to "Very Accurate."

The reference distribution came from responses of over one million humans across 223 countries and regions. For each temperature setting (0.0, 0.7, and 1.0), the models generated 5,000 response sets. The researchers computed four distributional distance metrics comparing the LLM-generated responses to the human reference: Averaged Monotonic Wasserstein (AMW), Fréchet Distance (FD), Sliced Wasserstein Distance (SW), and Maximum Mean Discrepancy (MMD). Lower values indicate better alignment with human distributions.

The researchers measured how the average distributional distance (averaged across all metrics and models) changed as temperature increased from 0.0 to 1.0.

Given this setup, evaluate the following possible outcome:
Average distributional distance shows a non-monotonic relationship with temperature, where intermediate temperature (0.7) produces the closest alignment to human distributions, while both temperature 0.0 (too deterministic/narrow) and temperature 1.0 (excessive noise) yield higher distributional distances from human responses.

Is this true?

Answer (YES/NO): NO